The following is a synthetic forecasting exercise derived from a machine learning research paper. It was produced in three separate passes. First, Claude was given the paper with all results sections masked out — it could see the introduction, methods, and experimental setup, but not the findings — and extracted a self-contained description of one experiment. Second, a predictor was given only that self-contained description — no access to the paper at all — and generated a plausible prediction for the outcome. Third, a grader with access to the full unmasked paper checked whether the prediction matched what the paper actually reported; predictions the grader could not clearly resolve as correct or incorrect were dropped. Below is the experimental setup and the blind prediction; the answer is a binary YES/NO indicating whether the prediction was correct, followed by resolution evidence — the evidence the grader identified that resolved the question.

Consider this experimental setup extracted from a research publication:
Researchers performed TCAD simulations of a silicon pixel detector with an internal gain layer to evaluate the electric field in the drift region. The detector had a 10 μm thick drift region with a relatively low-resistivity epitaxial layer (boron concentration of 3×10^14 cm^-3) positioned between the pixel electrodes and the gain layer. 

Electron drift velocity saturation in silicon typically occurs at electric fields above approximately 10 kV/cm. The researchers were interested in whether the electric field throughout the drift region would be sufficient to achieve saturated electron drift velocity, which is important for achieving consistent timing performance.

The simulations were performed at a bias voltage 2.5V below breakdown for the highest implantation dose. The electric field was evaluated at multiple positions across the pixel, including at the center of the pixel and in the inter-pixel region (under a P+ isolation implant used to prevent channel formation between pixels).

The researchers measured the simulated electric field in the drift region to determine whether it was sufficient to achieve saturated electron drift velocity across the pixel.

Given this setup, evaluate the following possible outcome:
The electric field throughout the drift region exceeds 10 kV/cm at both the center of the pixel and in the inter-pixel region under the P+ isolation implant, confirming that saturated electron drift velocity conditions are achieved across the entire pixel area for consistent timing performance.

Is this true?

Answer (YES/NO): NO